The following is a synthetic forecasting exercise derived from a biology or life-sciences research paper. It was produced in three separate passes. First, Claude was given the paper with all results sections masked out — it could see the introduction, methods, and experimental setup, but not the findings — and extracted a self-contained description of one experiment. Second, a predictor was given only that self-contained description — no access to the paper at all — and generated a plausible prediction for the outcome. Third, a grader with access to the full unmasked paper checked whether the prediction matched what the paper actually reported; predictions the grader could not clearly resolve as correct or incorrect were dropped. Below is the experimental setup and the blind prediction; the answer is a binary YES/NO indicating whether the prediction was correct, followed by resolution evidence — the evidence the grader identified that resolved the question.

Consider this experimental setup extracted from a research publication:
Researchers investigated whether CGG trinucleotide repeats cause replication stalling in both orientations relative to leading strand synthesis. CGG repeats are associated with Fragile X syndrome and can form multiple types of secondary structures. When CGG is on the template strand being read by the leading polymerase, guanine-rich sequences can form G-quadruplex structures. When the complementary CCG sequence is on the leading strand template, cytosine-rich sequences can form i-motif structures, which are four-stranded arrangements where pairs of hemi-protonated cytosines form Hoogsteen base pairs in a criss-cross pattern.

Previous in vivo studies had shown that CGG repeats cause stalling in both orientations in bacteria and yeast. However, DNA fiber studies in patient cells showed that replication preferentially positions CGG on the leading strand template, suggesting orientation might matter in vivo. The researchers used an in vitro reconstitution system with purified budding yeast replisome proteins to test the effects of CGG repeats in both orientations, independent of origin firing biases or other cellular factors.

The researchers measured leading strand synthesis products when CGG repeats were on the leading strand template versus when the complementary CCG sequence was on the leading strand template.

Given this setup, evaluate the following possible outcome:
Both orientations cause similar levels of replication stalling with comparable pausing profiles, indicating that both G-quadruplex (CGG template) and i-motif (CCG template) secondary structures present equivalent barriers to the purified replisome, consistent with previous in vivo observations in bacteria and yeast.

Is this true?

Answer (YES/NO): NO